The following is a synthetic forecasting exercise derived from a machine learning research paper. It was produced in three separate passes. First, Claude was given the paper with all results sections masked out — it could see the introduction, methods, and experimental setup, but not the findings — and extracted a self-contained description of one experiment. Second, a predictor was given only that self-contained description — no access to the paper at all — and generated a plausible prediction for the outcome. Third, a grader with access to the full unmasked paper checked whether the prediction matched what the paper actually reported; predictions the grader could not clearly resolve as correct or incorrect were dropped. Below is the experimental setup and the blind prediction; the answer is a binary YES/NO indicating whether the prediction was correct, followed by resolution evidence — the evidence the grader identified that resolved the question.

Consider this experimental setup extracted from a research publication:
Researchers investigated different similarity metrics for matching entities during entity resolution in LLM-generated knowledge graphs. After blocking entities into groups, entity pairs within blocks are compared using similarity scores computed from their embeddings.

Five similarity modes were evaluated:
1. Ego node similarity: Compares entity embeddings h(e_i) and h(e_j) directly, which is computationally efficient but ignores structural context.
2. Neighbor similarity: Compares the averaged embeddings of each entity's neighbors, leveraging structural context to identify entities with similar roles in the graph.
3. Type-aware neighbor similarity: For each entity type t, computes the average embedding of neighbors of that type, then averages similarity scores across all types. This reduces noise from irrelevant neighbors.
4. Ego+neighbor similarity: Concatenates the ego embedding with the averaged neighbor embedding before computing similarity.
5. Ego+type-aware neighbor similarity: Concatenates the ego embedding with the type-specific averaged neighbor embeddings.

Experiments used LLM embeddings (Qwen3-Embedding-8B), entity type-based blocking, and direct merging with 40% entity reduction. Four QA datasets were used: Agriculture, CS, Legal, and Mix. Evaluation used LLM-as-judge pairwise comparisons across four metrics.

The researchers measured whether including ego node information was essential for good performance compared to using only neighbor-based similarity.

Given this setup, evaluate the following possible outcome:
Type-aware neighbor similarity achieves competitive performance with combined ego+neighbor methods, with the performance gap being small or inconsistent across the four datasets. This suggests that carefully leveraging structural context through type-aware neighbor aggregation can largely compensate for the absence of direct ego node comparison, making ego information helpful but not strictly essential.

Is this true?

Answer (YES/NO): NO